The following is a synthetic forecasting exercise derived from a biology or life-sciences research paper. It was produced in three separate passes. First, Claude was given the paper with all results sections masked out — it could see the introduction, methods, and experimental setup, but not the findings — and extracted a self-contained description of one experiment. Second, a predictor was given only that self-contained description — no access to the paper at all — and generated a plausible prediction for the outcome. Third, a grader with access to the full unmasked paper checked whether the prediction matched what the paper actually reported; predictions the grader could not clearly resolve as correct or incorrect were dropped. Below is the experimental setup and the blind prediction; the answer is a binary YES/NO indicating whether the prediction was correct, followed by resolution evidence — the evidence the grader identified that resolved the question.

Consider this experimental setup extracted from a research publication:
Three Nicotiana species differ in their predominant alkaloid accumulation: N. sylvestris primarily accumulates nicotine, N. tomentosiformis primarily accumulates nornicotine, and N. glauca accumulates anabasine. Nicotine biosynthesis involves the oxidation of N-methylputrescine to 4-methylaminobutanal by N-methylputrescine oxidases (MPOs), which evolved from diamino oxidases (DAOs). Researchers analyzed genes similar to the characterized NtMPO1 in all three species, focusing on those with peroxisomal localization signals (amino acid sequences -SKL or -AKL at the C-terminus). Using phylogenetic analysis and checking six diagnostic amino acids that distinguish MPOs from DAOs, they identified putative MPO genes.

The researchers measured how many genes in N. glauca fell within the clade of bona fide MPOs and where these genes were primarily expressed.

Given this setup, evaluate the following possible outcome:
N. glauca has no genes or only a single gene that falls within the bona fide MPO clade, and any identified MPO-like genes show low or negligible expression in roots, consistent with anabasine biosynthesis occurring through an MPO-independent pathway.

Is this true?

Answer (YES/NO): NO